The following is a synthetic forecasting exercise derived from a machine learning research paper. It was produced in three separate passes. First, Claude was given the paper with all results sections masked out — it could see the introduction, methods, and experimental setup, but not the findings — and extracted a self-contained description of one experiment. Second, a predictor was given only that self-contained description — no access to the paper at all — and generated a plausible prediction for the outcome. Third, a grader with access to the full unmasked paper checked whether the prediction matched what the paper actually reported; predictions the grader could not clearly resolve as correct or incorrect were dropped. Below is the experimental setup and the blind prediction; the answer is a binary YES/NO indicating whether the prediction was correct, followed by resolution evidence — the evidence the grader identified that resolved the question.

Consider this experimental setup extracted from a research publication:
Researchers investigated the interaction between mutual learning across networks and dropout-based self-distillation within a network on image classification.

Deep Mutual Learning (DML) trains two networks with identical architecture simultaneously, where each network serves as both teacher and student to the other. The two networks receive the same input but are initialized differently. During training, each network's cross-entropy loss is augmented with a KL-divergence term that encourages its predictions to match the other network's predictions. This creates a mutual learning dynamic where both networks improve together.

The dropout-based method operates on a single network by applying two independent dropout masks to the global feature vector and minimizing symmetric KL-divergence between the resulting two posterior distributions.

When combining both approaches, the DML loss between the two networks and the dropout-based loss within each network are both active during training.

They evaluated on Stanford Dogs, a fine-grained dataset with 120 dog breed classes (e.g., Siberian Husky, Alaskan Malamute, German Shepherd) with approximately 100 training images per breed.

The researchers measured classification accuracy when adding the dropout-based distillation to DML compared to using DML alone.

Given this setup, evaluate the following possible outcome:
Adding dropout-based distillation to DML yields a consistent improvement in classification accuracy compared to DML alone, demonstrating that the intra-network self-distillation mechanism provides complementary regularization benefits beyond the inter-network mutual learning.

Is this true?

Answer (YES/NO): YES